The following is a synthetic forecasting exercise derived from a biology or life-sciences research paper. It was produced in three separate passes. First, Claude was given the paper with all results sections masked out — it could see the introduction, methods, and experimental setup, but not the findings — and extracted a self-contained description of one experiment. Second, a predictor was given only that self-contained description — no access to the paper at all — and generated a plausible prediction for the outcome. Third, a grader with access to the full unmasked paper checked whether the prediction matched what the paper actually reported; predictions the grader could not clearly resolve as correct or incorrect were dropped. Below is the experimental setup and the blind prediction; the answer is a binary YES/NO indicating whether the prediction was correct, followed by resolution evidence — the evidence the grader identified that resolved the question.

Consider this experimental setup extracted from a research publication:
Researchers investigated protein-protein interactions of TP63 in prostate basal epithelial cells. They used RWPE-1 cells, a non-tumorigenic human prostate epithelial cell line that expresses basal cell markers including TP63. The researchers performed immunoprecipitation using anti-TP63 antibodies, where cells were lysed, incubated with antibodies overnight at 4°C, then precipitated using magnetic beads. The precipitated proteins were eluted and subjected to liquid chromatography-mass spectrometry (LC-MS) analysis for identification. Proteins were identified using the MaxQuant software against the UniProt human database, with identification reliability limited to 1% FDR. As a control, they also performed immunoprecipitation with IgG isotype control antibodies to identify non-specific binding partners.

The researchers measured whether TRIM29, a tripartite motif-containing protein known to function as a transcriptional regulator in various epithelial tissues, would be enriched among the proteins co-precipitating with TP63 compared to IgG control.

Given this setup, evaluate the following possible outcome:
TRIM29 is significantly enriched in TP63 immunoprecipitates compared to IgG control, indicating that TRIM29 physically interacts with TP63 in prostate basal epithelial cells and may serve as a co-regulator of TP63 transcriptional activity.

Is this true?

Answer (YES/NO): YES